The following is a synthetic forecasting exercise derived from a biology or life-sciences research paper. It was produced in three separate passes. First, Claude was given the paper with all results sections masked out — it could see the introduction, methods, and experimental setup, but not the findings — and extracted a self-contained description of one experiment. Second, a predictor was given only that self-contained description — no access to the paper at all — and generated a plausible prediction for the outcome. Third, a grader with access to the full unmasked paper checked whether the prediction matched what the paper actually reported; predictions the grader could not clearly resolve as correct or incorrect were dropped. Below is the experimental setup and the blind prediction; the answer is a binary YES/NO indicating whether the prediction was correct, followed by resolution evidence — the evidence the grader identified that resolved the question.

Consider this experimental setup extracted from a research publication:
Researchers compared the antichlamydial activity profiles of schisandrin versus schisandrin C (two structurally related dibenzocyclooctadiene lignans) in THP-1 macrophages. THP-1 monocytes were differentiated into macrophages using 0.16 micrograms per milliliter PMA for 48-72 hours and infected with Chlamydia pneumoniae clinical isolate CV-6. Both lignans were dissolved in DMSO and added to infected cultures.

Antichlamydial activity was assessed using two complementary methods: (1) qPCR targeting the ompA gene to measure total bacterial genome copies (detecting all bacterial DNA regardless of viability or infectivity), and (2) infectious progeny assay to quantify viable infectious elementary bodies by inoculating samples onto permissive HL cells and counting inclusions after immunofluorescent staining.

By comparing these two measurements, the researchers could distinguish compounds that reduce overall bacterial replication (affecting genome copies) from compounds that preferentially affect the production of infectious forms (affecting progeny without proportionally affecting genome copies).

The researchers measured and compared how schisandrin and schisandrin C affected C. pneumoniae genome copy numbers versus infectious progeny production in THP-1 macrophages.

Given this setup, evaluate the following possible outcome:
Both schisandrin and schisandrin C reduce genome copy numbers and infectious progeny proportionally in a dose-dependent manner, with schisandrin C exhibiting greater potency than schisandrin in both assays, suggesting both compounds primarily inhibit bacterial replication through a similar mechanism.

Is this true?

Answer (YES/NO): NO